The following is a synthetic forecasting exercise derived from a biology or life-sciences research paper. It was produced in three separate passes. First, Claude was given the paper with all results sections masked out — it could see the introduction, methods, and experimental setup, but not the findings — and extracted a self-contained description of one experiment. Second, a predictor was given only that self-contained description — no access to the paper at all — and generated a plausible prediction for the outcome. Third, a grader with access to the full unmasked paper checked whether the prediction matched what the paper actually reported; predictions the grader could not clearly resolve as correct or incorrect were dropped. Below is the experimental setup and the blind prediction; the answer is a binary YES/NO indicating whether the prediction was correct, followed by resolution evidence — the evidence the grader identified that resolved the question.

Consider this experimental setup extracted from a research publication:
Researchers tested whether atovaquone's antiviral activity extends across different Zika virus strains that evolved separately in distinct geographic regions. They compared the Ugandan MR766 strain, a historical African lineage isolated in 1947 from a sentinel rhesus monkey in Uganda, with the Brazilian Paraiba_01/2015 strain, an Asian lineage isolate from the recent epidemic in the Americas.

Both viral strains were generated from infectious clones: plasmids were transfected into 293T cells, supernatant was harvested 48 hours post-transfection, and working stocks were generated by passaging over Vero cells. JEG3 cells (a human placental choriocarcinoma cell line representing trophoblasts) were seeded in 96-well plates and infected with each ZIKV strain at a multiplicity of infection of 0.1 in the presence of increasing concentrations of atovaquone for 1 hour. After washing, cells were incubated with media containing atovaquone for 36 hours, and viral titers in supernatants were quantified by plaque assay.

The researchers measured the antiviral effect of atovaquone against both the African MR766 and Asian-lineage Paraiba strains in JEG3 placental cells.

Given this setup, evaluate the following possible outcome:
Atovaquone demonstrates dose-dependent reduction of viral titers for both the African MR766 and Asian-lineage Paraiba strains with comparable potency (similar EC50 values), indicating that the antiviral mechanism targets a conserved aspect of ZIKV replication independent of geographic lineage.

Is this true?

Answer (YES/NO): NO